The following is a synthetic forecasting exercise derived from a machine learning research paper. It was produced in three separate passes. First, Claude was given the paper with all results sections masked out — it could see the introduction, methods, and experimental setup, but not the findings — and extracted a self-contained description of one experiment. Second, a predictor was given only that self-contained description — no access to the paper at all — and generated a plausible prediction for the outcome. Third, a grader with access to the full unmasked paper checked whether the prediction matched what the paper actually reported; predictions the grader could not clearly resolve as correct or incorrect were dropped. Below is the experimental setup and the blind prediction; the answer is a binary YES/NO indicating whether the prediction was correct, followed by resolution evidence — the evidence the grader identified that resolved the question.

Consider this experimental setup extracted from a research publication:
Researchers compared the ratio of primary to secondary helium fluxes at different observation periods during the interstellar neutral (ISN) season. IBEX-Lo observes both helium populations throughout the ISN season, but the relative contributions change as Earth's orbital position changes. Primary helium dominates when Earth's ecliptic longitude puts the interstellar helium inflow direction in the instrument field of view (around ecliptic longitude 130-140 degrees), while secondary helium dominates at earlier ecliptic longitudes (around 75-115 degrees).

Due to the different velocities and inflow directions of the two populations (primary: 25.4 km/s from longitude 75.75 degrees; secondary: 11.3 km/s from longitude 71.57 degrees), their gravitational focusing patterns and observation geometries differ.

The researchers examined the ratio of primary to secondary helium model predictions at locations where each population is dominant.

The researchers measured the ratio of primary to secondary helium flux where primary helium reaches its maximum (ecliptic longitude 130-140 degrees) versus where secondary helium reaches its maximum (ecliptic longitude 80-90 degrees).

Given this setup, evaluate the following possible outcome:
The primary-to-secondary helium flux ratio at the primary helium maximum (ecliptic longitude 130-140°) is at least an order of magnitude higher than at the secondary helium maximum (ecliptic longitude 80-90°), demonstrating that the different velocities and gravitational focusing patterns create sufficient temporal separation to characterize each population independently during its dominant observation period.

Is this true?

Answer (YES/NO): NO